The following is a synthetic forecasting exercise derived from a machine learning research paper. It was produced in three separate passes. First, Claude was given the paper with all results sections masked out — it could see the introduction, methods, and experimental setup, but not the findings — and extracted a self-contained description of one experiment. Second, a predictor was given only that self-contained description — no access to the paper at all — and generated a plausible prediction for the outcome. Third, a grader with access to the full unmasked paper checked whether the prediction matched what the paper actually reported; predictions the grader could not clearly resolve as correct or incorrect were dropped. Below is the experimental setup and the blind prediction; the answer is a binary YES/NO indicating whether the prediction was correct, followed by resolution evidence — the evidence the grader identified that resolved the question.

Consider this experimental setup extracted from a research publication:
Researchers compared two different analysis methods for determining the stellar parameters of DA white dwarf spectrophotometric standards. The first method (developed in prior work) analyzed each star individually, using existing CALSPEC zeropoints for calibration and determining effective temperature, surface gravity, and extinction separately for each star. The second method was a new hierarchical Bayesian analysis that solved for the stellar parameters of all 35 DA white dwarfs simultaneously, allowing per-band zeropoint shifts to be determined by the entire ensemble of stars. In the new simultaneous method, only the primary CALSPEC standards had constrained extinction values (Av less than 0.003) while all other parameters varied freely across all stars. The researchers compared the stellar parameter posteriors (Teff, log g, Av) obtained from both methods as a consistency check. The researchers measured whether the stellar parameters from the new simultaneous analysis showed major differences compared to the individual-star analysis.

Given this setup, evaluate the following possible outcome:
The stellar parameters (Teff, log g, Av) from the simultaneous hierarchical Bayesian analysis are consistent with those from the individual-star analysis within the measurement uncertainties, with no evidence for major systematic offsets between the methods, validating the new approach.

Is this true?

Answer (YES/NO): YES